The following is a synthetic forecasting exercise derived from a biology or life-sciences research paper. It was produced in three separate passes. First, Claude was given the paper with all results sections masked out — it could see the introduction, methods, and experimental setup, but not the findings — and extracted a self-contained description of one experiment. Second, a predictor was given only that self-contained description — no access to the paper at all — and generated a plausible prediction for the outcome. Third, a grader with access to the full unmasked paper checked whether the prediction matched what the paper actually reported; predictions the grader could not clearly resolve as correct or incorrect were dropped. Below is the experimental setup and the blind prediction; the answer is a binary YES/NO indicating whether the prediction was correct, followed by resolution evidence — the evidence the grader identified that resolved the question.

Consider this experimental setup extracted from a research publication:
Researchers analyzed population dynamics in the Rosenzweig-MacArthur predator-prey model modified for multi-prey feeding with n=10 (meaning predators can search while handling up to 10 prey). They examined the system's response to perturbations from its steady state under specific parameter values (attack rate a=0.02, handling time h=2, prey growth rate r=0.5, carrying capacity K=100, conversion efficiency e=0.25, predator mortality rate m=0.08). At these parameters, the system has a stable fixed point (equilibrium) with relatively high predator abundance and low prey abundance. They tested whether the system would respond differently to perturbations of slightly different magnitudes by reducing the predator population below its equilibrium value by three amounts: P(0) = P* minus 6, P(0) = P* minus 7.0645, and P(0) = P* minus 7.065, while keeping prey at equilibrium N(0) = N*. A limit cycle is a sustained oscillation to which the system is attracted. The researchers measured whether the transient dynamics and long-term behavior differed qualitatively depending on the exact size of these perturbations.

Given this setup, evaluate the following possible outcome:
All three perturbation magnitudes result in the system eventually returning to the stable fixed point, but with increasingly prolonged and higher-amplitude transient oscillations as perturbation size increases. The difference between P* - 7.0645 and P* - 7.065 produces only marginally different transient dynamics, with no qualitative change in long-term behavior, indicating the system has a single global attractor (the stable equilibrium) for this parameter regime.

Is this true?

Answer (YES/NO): NO